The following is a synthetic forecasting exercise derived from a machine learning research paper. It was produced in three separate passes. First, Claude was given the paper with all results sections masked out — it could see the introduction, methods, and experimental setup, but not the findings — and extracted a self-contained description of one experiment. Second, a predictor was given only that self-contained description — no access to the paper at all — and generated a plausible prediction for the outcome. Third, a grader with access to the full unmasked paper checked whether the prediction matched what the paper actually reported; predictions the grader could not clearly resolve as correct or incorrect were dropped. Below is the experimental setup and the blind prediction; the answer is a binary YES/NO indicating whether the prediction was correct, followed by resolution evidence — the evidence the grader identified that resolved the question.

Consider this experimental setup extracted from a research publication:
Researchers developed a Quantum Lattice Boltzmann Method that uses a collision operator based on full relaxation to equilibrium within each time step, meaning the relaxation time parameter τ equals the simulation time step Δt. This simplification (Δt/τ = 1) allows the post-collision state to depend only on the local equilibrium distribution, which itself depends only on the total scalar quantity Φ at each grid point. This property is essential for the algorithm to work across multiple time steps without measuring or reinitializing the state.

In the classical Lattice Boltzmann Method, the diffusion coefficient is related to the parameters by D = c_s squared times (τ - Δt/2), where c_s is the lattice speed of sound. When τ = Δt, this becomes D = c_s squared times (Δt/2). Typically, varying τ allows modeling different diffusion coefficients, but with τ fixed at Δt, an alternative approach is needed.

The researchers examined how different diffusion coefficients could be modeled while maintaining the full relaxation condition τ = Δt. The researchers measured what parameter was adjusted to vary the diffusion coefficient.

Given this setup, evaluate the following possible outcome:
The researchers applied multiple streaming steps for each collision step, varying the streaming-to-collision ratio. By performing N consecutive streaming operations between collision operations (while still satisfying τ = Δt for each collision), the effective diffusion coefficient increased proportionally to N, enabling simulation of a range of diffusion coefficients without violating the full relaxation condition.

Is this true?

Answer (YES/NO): NO